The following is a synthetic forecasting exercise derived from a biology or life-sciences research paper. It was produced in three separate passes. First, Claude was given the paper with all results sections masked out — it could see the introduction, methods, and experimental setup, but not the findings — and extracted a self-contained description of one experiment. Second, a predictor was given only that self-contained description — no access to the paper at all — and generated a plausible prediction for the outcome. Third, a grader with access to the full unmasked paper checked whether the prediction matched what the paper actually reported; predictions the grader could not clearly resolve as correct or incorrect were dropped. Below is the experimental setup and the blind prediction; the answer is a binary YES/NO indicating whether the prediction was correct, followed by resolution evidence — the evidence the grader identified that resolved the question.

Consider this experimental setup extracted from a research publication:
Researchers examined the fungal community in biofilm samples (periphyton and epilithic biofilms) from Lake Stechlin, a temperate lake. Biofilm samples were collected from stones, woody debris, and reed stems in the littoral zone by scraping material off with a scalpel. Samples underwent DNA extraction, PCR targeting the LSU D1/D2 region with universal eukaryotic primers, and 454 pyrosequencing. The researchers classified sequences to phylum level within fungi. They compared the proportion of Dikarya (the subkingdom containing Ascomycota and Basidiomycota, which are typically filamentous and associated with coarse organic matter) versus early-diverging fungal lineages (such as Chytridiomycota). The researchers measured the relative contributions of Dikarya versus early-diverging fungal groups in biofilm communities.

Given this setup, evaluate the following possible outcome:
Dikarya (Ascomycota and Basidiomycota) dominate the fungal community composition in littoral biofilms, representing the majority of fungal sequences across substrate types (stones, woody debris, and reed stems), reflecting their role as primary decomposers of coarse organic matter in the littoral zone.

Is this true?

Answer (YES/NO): NO